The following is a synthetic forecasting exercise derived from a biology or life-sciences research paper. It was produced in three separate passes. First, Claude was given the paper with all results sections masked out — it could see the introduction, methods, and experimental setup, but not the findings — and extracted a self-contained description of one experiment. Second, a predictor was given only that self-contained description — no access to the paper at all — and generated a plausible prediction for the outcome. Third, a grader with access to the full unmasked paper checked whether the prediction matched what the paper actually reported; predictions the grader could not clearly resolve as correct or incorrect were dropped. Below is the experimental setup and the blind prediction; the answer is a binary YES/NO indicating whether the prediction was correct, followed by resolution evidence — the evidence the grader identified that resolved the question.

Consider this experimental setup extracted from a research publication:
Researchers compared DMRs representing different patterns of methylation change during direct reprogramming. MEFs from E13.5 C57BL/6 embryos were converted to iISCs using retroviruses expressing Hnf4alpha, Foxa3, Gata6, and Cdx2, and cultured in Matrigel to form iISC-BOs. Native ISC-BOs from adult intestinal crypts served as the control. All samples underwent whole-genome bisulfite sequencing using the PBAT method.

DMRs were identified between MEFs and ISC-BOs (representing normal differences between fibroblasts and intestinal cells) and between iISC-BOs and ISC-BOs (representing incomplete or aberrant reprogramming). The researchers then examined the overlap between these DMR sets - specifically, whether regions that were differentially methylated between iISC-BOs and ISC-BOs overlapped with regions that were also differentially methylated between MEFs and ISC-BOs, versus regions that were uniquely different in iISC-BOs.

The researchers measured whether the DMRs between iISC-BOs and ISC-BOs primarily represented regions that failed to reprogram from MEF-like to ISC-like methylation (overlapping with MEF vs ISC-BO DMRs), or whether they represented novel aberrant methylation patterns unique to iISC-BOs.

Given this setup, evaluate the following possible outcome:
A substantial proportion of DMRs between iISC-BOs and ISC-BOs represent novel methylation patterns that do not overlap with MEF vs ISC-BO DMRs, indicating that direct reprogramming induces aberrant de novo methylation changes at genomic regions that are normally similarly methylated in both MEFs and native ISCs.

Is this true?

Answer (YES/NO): YES